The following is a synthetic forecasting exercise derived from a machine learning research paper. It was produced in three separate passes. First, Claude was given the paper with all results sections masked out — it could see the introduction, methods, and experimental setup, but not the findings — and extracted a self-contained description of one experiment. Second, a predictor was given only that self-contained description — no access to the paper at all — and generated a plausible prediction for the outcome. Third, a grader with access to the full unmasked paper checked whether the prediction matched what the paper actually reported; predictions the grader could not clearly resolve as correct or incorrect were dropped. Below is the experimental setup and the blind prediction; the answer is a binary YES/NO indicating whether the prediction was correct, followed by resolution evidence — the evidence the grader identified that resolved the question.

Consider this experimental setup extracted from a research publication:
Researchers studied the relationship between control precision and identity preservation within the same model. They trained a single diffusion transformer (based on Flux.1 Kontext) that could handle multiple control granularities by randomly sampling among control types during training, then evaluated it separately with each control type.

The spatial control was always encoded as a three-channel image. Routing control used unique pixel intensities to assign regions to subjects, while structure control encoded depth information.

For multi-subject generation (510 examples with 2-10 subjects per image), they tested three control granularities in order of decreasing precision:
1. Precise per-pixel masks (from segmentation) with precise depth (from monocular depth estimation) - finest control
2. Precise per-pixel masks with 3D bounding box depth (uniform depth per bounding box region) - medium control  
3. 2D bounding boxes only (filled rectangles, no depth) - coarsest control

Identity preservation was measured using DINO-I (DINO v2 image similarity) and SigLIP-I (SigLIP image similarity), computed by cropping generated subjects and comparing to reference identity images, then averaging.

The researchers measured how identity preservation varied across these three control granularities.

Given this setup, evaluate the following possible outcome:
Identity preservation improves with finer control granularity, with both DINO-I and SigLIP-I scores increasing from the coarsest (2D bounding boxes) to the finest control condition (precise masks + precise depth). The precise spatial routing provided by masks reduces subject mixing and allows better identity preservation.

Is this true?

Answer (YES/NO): YES